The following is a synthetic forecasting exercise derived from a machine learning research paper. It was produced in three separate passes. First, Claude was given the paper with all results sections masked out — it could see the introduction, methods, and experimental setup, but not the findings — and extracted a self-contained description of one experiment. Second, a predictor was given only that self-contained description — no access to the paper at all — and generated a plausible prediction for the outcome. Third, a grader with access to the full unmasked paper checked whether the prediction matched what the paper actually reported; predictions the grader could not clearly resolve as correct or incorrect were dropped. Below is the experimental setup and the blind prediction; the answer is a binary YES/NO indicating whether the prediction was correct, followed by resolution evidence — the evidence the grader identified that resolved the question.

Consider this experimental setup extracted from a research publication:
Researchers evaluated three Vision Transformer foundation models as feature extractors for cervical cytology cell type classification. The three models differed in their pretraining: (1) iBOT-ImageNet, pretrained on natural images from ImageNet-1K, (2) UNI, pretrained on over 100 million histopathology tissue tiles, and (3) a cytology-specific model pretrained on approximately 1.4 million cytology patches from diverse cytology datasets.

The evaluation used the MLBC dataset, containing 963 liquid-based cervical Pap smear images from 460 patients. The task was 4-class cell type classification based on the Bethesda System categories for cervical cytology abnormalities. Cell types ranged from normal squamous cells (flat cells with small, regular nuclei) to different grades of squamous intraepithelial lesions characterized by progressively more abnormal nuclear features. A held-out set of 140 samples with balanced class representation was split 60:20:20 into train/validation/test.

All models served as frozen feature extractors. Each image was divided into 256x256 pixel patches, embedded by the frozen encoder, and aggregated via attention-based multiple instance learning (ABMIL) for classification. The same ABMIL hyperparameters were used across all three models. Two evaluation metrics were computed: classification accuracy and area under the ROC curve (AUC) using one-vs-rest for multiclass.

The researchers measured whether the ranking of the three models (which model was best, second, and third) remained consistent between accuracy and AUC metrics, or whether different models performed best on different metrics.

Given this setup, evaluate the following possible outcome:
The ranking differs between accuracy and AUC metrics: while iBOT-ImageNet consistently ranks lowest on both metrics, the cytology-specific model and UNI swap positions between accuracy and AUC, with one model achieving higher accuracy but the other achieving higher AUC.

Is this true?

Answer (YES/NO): NO